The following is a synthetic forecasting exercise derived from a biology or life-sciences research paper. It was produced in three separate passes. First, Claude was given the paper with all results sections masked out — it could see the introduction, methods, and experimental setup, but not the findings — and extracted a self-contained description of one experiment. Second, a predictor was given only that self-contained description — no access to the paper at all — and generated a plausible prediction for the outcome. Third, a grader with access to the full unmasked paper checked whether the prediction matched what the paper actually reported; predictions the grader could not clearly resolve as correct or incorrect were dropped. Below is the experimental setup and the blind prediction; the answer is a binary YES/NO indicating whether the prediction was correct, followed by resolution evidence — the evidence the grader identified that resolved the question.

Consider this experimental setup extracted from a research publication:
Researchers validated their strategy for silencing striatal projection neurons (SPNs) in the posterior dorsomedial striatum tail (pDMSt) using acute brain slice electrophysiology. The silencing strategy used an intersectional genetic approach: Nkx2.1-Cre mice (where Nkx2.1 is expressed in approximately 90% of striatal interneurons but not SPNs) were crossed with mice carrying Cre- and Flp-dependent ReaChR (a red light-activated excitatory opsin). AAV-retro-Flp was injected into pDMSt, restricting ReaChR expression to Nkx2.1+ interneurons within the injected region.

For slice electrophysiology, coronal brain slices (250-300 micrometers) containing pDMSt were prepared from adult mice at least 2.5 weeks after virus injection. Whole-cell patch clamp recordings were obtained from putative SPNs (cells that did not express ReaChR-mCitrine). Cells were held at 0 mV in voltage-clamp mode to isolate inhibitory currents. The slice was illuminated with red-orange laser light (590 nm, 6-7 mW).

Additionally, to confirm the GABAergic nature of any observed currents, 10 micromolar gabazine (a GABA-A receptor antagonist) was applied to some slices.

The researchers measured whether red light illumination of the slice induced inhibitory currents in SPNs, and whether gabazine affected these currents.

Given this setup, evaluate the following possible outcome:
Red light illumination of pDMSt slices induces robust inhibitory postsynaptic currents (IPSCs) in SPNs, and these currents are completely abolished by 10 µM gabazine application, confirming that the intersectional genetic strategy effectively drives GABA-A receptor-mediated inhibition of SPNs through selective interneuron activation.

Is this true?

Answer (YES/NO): YES